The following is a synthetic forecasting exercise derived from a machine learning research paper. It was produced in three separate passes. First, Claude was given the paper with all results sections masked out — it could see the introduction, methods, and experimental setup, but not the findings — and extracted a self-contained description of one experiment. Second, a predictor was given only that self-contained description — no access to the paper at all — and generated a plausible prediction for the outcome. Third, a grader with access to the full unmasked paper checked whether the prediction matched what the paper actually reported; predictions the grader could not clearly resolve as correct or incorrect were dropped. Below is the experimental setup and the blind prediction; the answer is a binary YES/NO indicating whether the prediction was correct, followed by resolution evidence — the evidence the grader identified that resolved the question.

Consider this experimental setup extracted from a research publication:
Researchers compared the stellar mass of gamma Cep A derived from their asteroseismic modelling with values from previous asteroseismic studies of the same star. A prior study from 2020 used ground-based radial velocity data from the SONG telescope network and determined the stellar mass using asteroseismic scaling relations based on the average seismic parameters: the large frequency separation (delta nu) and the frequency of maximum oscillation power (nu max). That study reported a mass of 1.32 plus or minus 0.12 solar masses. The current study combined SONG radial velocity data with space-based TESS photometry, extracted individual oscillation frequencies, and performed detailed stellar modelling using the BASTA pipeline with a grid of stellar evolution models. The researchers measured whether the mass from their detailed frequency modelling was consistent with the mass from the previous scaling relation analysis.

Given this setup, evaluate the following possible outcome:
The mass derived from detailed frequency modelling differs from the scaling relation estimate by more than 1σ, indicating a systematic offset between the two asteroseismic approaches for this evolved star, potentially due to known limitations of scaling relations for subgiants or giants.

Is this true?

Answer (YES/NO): NO